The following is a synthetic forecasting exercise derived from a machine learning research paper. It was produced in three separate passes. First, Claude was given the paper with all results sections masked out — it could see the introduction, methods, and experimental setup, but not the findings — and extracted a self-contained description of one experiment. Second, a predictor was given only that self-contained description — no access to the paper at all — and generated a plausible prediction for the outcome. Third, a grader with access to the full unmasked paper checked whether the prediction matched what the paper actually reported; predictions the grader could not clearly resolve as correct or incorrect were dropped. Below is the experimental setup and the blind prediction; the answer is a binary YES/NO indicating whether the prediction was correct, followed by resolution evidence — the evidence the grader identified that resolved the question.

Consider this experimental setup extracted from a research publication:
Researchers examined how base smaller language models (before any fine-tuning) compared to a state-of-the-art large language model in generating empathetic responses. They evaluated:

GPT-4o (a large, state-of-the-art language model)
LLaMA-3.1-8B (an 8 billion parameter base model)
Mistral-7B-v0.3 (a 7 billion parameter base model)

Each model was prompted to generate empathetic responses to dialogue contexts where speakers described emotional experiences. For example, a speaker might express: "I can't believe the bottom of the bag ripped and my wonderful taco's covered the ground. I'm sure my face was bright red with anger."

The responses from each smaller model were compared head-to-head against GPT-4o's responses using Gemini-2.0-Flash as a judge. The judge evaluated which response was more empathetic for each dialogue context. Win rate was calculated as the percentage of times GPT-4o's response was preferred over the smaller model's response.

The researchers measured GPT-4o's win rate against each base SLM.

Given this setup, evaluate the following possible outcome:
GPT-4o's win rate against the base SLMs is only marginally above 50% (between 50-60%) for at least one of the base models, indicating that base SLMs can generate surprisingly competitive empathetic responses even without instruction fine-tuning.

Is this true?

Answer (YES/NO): NO